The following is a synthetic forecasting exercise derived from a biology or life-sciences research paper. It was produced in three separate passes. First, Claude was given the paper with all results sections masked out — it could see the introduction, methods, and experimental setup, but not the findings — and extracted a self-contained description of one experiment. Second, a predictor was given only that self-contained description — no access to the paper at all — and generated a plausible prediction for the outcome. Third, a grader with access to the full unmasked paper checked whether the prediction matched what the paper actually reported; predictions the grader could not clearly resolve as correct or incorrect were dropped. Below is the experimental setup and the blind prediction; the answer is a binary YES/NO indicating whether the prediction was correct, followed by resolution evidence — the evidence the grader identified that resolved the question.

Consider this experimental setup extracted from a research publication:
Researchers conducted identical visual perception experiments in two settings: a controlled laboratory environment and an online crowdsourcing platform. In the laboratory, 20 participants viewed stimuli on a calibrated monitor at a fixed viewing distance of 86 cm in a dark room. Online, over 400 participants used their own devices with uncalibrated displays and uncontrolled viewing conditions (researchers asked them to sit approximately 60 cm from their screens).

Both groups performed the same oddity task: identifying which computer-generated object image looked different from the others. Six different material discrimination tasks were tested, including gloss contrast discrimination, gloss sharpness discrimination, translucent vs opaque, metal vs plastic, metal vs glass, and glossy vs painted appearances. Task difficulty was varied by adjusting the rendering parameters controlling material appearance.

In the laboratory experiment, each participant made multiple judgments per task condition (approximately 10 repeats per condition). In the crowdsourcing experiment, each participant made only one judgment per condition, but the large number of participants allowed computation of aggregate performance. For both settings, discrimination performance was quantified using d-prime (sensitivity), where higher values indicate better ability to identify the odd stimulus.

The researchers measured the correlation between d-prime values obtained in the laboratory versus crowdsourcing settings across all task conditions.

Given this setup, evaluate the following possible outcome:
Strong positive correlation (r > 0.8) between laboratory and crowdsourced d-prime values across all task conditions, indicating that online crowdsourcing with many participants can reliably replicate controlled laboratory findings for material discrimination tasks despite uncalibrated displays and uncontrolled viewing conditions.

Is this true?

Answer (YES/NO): YES